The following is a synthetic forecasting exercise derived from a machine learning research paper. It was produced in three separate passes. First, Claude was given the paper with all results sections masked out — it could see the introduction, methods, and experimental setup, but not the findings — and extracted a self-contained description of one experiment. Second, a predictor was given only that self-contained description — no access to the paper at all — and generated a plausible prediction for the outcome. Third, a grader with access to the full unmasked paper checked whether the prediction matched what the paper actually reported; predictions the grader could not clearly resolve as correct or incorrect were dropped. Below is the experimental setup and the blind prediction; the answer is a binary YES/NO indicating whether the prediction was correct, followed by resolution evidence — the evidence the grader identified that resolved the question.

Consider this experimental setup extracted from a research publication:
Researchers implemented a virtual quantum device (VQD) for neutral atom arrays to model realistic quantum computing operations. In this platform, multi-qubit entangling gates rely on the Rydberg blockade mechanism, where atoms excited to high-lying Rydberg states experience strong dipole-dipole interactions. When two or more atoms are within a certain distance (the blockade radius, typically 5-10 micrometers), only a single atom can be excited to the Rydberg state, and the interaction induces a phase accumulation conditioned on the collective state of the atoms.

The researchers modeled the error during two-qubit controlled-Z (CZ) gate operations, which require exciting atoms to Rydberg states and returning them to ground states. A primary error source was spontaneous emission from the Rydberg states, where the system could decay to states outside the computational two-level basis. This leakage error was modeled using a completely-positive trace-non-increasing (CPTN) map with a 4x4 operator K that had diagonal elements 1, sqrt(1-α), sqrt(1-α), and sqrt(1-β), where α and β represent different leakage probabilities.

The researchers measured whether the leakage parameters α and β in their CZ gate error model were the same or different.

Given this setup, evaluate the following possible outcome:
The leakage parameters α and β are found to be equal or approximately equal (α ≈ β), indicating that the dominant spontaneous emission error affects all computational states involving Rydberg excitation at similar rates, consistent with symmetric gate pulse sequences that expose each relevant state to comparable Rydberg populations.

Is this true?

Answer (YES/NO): NO